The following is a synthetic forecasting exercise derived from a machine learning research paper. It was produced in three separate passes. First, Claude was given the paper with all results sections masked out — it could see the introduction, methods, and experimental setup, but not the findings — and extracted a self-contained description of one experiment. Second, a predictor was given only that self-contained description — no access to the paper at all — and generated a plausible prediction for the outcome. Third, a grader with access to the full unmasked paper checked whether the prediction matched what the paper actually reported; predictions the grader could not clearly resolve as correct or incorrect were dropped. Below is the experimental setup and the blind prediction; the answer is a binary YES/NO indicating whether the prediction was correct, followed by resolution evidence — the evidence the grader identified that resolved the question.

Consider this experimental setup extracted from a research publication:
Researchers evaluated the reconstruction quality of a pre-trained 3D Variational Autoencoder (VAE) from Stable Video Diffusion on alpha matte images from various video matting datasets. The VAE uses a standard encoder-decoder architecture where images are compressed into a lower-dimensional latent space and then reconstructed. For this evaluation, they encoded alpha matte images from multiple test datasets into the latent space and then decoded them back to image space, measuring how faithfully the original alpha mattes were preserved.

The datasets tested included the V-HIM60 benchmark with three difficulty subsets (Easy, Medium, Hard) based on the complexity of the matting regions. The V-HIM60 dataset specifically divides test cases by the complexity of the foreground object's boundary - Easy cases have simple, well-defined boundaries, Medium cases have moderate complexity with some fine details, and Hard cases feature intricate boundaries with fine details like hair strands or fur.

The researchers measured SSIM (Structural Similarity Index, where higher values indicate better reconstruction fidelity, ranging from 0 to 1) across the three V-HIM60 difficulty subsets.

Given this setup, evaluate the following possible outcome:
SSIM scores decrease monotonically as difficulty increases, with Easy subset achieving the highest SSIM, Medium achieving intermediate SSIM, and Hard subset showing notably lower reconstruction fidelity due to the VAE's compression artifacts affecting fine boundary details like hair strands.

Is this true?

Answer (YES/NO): NO